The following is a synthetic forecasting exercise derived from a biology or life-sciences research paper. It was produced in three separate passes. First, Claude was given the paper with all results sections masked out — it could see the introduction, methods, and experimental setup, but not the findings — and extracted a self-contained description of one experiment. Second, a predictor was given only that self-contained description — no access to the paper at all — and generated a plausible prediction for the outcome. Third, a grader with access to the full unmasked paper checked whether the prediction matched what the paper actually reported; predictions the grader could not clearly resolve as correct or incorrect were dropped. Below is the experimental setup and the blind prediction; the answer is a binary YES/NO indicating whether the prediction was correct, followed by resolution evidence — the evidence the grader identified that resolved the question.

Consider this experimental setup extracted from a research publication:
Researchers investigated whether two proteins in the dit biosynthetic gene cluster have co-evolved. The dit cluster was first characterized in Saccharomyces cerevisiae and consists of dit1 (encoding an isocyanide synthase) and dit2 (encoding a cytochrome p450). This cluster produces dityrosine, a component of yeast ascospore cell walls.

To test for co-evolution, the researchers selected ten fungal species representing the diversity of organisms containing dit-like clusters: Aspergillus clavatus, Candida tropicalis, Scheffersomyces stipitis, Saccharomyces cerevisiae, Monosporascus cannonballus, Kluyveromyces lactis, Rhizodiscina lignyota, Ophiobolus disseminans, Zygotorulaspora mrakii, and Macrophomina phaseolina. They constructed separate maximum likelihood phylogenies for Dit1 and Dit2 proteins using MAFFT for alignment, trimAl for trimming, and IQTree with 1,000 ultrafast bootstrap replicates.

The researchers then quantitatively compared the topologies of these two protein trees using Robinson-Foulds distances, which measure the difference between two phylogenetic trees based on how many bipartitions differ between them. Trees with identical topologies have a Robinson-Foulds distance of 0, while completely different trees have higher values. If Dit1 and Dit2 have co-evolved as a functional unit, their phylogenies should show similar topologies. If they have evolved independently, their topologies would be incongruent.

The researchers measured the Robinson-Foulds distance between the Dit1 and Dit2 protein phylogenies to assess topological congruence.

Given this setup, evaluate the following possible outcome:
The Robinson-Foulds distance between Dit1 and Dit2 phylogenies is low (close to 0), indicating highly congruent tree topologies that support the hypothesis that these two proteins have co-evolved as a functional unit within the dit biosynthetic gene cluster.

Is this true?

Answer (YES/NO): YES